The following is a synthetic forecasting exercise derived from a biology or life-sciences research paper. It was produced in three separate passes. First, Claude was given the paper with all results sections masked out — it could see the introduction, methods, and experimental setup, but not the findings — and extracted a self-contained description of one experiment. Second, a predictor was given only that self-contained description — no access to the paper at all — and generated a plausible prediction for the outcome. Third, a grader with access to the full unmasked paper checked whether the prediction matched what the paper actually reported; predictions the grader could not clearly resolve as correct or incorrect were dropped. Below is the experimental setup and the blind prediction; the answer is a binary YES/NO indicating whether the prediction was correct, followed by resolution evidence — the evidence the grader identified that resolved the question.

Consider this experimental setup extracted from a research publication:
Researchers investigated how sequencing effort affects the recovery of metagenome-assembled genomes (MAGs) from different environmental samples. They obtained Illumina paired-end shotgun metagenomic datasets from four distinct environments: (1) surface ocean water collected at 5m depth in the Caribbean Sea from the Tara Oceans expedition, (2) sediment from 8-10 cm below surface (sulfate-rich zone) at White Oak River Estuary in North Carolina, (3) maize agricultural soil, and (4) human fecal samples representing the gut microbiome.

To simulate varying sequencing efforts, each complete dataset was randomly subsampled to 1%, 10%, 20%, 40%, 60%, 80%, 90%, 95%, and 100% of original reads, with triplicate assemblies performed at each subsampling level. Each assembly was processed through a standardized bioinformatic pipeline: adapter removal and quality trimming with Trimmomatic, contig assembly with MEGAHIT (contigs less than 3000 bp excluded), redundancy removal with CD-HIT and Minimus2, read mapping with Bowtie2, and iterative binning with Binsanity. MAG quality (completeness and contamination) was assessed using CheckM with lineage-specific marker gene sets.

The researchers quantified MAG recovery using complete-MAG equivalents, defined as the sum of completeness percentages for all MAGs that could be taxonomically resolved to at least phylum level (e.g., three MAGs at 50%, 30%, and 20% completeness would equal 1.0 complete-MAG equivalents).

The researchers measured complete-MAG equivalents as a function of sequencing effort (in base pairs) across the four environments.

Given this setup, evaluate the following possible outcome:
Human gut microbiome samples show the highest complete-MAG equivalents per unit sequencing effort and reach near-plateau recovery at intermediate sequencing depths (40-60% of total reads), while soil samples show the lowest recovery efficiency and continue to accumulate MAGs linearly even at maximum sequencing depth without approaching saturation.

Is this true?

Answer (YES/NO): NO